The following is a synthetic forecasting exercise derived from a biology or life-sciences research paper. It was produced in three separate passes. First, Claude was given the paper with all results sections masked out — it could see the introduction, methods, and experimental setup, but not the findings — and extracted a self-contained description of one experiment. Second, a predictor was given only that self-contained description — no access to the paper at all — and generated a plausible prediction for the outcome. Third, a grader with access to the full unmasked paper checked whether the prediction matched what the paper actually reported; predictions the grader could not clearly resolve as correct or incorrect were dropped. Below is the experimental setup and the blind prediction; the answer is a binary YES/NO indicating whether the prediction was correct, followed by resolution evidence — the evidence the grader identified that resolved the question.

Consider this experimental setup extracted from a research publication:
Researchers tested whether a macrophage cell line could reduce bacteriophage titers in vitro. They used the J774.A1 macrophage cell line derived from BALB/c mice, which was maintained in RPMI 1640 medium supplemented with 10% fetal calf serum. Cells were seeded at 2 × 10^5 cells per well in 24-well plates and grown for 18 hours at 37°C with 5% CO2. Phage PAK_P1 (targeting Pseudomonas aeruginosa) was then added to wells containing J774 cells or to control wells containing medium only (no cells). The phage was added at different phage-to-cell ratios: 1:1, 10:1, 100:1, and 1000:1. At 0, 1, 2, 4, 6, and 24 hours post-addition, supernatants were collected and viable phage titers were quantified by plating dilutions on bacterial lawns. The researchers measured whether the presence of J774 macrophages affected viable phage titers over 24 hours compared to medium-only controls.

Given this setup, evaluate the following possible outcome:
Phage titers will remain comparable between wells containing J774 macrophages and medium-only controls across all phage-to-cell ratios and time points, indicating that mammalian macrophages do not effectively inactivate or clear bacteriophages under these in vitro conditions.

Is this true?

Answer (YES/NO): YES